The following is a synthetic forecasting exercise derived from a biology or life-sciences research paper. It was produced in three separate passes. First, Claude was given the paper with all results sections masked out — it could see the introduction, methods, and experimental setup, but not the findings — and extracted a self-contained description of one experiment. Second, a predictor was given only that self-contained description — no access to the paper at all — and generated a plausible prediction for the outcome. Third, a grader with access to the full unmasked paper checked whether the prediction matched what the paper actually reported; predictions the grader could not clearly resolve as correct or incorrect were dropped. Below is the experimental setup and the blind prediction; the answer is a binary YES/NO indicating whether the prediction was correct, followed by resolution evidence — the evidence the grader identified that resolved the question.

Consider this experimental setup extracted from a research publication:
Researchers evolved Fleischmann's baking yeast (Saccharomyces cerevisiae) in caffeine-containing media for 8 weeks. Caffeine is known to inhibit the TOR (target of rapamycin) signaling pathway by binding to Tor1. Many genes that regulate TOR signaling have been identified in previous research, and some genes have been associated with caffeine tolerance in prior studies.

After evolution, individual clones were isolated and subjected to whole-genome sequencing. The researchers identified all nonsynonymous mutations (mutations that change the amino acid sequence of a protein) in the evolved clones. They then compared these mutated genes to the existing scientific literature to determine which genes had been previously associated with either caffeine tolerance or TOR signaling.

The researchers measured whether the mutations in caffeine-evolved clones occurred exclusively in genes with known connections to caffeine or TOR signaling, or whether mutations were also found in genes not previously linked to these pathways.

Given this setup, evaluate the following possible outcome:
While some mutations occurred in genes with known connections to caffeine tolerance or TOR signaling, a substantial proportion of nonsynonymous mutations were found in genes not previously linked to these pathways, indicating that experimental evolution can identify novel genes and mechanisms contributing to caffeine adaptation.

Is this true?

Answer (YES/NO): YES